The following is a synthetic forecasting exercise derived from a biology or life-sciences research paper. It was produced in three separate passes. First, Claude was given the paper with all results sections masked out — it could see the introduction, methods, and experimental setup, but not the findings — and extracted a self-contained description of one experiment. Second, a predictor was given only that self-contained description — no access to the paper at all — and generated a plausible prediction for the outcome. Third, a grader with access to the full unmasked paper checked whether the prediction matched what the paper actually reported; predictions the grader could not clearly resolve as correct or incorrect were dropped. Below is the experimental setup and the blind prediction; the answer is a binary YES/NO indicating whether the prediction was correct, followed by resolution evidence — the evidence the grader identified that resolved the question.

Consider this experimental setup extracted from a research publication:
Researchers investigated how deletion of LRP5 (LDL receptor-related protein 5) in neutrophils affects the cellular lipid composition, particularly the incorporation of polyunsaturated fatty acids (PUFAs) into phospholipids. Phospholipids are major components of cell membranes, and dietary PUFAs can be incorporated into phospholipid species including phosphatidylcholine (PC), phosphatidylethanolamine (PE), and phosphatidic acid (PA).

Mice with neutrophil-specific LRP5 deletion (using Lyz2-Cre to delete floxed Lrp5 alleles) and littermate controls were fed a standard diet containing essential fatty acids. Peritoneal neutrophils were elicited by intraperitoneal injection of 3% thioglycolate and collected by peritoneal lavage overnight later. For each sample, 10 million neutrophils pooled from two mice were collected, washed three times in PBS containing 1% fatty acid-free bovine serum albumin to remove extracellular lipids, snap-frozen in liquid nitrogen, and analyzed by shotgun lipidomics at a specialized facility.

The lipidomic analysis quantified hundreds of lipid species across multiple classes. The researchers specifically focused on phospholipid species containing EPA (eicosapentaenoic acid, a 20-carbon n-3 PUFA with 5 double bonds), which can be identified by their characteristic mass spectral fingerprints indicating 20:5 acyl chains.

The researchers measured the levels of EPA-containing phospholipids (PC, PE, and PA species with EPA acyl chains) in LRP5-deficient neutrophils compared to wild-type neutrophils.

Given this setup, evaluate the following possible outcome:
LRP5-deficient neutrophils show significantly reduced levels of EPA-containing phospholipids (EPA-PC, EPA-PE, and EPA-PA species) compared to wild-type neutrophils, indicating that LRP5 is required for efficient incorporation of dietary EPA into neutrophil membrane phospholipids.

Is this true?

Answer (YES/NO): YES